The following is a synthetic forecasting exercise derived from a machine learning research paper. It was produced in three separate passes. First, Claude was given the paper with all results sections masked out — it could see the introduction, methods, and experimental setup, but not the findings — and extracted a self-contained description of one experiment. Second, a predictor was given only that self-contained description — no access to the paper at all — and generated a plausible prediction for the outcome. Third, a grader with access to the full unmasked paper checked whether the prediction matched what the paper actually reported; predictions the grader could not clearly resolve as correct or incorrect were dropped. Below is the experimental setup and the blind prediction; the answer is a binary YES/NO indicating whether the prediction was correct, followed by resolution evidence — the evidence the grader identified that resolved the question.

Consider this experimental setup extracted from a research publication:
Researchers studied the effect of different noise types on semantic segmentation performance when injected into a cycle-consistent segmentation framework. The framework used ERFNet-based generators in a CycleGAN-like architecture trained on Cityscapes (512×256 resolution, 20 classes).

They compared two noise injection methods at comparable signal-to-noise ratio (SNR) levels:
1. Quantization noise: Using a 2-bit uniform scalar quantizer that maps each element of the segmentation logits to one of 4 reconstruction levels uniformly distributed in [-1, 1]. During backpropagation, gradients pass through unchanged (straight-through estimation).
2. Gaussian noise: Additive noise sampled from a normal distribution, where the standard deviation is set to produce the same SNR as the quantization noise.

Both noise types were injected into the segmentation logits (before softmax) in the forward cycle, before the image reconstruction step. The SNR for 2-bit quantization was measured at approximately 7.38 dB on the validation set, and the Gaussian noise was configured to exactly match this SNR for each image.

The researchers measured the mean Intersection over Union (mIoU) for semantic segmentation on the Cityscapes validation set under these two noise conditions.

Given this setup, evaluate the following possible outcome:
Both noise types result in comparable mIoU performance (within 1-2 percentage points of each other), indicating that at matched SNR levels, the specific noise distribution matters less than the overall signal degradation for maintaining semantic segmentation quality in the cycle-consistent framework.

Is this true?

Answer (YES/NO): NO